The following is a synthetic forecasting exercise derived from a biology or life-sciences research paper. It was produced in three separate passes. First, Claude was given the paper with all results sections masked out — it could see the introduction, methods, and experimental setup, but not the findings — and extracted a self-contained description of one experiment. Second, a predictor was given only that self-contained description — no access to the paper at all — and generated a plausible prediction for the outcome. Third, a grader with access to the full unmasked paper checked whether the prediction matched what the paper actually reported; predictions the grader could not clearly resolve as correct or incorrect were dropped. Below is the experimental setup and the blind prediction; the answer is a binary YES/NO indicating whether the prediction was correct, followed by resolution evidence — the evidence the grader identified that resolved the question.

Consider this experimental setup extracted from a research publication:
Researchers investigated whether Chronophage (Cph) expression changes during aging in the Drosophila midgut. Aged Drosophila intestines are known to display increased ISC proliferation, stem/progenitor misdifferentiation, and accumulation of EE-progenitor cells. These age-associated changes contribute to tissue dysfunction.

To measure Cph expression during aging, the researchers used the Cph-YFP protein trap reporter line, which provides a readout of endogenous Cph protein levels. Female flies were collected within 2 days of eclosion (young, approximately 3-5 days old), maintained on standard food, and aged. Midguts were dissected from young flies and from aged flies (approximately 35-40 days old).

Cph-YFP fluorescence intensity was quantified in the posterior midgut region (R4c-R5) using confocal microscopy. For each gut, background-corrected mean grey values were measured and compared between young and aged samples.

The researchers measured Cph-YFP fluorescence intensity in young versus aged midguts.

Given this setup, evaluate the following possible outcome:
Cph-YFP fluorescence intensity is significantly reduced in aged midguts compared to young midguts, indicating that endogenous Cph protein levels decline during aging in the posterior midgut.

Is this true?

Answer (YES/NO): NO